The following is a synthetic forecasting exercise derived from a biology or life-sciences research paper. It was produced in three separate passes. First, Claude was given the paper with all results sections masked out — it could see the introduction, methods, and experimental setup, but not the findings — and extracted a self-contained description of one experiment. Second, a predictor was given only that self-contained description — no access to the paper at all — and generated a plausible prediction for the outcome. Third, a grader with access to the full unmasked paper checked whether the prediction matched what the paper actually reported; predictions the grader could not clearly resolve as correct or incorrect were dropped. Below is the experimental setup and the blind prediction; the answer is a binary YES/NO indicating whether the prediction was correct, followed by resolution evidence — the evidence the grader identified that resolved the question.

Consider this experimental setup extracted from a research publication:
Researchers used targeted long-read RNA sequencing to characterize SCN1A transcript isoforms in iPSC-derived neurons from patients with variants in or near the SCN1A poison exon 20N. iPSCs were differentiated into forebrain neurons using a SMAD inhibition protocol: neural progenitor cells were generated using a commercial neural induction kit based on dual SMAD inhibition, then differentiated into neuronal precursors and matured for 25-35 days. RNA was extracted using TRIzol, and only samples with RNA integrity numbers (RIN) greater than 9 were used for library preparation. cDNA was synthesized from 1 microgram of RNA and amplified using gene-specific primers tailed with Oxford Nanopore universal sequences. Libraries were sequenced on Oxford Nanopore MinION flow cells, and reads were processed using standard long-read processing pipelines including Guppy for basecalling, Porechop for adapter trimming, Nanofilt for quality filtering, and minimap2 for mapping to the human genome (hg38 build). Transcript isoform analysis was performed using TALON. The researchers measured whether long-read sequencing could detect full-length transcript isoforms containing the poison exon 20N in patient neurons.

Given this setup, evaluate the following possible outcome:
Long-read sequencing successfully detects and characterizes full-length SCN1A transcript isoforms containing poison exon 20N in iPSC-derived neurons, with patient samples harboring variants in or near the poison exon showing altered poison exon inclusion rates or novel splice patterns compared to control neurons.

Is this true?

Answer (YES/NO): YES